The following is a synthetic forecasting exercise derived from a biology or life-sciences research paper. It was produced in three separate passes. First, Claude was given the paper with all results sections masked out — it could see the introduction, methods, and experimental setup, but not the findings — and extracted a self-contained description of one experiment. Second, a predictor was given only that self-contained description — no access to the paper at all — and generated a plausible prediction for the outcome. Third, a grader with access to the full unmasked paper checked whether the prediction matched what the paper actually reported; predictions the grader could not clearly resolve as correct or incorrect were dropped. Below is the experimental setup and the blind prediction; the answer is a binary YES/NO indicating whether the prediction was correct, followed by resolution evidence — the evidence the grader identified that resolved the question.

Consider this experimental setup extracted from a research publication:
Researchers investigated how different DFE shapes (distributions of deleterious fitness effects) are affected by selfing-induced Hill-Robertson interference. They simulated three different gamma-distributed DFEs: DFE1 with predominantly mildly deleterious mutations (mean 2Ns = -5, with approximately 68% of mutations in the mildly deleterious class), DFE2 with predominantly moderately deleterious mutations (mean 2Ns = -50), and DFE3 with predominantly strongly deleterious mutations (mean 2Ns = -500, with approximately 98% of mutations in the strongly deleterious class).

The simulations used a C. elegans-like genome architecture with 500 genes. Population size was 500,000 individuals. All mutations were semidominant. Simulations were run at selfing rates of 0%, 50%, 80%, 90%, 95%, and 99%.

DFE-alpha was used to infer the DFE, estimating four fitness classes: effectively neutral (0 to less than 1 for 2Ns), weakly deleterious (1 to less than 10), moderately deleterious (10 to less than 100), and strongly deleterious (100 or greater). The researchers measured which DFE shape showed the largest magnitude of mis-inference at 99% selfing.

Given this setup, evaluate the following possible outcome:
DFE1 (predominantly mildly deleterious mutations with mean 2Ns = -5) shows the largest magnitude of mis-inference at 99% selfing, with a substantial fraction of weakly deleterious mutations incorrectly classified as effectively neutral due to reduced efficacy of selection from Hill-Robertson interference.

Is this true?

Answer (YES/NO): NO